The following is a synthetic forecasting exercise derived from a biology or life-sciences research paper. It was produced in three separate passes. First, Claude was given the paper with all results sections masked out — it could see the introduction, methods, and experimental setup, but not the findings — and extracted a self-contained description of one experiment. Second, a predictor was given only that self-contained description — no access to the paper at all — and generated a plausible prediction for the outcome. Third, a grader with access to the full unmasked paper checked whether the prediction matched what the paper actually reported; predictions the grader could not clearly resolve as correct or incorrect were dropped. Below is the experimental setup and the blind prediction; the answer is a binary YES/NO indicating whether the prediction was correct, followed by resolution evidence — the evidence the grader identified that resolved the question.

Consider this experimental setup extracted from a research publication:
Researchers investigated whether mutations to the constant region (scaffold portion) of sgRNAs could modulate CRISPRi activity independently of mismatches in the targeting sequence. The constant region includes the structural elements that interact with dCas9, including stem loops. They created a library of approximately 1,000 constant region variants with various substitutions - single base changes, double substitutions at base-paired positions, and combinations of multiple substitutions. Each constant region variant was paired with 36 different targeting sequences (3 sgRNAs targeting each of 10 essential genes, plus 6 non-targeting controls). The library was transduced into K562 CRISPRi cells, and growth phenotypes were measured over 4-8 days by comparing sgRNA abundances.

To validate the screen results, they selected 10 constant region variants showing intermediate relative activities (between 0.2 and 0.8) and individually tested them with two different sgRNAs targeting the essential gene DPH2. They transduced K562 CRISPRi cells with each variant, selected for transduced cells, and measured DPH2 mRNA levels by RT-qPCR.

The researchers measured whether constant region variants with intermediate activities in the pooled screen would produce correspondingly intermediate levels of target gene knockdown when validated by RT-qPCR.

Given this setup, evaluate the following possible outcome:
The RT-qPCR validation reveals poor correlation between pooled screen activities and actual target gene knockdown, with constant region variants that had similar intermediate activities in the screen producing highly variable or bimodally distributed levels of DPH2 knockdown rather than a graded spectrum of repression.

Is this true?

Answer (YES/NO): NO